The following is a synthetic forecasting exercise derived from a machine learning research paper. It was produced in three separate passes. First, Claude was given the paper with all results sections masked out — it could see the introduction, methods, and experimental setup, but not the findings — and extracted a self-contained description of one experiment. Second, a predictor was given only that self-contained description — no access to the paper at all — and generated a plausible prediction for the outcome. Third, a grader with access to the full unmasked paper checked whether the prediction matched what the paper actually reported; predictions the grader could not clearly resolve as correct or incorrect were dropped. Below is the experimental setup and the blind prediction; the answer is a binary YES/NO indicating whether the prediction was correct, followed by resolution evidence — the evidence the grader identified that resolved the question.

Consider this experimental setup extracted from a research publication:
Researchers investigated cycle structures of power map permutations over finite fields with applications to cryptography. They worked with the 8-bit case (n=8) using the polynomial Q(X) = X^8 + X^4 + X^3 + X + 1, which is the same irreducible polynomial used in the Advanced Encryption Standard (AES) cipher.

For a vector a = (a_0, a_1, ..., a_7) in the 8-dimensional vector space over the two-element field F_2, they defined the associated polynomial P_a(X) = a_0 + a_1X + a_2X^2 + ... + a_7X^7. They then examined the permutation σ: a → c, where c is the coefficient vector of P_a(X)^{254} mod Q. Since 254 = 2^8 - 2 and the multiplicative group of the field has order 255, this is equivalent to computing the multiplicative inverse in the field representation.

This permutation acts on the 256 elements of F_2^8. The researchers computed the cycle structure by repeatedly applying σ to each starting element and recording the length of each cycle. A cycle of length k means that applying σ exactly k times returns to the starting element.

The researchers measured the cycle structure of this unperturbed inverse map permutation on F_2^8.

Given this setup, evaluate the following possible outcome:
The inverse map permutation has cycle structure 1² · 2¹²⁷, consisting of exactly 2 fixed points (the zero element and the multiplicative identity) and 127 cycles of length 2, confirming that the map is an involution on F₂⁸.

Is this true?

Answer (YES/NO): NO